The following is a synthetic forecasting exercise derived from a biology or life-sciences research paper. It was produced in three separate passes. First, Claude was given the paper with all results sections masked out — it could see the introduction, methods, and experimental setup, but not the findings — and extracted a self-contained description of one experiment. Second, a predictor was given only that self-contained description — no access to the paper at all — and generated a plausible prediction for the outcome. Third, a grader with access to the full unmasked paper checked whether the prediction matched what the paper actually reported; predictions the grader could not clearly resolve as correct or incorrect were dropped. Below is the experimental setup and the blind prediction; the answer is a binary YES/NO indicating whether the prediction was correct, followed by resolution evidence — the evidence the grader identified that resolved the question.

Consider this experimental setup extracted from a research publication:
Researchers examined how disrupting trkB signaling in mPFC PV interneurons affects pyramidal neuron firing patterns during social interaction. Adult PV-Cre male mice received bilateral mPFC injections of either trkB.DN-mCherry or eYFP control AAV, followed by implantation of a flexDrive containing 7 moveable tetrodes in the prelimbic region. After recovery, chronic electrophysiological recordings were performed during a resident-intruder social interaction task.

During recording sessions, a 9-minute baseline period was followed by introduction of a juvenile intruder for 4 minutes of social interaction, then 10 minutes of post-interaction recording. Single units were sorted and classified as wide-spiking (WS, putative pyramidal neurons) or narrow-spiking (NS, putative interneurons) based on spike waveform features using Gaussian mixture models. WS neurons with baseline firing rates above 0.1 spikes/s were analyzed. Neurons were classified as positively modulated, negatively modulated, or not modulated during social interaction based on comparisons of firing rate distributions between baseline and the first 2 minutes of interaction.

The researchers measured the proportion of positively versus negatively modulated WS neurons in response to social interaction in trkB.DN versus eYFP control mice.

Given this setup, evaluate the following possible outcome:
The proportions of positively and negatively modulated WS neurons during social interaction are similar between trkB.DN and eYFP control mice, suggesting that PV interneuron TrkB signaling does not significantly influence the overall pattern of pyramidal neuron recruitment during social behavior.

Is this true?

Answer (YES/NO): NO